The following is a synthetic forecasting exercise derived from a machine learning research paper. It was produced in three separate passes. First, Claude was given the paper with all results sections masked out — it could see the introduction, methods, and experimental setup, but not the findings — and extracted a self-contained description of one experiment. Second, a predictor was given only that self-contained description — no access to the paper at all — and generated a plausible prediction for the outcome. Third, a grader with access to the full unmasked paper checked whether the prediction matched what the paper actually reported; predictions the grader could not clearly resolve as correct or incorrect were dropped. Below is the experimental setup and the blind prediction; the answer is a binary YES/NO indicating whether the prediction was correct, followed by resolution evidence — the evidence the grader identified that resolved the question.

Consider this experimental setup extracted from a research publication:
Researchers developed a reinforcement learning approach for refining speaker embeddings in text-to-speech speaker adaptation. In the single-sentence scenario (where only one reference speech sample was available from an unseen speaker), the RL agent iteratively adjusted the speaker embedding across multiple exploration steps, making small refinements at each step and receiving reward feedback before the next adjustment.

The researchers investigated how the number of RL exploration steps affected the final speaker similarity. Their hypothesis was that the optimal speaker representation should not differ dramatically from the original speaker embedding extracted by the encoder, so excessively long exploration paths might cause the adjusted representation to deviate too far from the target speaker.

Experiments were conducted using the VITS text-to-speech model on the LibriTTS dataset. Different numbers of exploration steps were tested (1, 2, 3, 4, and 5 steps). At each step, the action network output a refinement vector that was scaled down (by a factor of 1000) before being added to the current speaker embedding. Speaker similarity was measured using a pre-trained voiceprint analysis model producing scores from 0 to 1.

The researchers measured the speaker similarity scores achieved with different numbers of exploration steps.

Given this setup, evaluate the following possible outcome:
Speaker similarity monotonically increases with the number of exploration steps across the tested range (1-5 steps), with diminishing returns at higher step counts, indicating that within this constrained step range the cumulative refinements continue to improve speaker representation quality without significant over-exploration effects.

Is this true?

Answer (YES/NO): NO